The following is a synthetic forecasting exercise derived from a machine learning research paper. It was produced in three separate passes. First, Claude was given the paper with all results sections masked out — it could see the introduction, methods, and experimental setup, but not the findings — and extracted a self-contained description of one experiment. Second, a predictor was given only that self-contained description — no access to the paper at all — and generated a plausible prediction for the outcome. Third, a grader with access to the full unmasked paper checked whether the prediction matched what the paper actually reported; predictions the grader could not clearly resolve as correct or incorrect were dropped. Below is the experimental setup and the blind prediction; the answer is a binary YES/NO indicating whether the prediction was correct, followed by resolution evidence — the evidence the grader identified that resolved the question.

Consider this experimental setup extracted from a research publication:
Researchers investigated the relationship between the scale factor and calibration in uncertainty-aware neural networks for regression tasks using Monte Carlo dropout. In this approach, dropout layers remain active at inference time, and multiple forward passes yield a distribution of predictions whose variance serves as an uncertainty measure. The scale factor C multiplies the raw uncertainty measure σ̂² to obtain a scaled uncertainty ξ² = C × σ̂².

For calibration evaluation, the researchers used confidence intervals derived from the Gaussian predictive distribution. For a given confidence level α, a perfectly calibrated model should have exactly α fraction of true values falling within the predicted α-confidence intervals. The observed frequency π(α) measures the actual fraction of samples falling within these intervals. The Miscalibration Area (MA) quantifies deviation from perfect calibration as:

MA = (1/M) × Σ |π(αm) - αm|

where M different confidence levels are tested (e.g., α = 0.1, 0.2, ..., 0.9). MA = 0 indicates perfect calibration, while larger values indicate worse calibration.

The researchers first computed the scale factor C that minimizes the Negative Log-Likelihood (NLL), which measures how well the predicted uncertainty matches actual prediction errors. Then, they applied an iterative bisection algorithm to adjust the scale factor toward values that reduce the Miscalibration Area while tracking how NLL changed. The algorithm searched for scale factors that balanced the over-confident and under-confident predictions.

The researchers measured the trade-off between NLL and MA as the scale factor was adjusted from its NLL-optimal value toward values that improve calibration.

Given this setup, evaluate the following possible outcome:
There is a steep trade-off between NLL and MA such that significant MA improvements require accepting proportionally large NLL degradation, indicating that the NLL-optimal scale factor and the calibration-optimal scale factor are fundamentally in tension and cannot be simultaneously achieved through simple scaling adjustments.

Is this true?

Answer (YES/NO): NO